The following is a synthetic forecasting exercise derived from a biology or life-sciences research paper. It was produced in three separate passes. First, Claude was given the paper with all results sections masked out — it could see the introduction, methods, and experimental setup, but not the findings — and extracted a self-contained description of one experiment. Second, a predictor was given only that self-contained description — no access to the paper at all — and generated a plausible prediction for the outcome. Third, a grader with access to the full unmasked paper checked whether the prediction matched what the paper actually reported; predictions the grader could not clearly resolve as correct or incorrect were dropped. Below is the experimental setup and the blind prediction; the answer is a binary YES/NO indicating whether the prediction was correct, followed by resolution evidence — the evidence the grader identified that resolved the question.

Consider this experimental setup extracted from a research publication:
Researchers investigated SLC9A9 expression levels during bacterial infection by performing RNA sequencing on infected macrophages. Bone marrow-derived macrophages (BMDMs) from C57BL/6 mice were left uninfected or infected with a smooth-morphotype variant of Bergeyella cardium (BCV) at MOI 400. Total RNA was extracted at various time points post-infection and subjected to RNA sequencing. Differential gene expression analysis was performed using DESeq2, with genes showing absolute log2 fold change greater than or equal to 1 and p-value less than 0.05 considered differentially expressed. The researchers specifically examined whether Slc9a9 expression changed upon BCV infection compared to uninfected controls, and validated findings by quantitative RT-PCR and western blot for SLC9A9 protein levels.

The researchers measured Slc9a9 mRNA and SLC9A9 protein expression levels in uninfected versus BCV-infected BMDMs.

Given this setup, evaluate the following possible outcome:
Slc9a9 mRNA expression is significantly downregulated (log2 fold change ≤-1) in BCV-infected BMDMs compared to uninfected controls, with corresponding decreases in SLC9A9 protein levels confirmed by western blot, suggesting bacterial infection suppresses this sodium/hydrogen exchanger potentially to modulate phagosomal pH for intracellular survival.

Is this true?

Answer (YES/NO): NO